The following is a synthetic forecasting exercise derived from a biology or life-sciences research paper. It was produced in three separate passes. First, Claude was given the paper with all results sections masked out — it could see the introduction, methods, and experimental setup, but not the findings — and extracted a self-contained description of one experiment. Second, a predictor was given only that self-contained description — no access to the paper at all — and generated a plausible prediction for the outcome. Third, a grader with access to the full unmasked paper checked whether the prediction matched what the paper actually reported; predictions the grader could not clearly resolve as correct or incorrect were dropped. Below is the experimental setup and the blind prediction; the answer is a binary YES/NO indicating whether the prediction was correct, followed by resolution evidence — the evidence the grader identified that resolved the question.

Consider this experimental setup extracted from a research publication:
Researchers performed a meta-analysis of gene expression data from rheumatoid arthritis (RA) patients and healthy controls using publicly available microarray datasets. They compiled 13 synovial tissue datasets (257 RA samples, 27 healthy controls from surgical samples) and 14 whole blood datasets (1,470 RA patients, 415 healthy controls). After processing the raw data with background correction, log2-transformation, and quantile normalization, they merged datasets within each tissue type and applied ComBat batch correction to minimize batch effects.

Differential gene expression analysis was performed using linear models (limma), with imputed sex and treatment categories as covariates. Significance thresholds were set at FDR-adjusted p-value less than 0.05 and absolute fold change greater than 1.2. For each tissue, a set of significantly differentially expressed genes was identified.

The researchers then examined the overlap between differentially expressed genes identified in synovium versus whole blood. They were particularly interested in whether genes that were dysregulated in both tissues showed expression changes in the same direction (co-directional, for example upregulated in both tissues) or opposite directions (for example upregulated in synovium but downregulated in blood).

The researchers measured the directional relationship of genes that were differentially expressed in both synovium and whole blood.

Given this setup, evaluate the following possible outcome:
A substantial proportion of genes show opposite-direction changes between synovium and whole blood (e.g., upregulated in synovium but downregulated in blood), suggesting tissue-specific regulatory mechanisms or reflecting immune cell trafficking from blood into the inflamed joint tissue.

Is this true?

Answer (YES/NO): NO